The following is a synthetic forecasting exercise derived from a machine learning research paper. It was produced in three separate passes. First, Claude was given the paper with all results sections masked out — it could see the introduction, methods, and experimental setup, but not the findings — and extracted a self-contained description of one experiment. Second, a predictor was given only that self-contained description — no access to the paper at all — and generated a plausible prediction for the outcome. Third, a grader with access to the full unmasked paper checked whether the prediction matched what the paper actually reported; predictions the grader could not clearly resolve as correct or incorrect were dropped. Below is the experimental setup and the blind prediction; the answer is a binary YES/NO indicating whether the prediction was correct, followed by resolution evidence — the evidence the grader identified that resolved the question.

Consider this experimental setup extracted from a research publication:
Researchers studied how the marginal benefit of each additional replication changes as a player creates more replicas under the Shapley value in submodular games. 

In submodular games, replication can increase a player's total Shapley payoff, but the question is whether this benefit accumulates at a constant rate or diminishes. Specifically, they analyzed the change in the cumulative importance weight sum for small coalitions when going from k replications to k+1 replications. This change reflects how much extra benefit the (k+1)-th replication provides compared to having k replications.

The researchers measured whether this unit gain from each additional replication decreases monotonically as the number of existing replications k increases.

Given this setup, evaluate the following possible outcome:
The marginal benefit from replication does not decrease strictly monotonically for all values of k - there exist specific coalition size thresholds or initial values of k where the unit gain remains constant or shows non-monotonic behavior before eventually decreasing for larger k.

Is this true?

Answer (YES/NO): NO